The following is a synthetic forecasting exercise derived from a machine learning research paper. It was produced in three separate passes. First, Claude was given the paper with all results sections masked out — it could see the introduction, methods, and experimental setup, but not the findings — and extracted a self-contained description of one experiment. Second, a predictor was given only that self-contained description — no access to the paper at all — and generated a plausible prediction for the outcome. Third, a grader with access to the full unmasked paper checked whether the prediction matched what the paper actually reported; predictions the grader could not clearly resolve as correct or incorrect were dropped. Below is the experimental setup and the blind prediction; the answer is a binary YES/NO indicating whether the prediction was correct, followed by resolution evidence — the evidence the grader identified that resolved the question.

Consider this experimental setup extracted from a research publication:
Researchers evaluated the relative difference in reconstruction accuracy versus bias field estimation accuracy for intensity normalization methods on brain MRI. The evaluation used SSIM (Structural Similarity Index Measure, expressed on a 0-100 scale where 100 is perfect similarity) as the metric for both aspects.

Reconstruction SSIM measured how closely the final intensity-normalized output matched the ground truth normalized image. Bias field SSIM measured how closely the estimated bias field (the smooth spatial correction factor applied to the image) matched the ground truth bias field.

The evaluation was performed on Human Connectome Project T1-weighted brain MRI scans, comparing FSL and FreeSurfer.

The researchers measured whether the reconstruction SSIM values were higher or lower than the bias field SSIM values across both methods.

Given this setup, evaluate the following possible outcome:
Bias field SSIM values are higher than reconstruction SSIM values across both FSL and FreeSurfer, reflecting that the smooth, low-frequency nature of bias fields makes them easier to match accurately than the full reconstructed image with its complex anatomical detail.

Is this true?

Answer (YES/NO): NO